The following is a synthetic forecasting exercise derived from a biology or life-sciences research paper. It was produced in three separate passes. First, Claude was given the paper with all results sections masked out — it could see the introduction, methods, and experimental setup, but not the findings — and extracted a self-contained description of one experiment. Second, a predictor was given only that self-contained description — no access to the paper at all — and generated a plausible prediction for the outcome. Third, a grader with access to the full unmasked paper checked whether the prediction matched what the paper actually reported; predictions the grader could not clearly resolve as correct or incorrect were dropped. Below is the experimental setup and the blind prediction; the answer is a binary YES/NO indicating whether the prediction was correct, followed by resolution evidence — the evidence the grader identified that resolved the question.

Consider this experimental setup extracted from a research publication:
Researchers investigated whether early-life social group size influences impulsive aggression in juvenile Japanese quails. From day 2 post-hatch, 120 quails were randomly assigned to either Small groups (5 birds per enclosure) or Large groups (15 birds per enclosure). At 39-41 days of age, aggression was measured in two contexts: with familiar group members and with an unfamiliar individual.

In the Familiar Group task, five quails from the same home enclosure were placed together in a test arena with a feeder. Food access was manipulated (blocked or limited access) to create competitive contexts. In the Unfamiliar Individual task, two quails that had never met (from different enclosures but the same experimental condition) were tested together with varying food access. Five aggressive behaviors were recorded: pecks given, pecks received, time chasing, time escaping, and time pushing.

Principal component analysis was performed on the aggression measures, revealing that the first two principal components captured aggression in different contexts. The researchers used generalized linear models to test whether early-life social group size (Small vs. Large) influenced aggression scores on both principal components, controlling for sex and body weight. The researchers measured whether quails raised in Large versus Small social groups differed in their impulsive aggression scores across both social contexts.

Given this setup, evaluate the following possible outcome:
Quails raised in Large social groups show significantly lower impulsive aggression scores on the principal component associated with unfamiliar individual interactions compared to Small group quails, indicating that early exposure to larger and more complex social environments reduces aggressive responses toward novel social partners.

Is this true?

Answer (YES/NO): NO